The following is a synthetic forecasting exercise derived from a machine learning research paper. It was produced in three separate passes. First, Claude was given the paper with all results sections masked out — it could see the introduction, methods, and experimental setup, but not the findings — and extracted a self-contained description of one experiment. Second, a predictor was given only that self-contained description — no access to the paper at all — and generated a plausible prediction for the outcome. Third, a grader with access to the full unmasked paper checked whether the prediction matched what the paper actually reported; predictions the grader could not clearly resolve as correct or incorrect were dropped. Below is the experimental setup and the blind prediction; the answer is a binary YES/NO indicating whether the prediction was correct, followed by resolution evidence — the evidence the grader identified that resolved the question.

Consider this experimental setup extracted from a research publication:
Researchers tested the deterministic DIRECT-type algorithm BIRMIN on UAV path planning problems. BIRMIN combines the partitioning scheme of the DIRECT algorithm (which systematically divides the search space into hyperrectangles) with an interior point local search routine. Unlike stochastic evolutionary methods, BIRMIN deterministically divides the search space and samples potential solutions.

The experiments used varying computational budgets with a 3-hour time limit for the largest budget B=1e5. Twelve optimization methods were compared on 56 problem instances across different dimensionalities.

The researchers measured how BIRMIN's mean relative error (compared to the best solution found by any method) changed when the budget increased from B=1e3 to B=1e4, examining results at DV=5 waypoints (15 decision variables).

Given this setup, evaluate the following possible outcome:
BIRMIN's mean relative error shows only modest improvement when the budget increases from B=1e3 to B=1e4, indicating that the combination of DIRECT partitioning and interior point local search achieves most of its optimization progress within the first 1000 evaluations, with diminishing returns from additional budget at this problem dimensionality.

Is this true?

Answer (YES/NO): NO